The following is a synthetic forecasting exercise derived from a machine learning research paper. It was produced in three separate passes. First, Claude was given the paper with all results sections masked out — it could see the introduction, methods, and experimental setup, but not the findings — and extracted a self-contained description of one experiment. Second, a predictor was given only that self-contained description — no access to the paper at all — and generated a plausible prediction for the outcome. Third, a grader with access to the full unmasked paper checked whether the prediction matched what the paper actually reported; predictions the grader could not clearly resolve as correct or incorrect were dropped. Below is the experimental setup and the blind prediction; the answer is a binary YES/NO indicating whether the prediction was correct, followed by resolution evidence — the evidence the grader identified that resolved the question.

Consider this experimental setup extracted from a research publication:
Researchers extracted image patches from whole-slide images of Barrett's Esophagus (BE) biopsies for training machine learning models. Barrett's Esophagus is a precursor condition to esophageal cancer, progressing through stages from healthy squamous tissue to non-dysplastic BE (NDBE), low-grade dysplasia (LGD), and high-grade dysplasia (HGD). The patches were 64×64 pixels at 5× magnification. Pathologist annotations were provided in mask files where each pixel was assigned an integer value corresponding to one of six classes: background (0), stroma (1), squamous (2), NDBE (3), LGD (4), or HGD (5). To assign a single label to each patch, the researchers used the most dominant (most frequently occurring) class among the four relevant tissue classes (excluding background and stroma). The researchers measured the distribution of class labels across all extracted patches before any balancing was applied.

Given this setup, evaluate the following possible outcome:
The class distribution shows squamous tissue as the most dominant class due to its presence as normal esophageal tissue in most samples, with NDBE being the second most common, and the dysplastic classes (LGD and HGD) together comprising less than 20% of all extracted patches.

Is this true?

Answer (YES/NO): NO